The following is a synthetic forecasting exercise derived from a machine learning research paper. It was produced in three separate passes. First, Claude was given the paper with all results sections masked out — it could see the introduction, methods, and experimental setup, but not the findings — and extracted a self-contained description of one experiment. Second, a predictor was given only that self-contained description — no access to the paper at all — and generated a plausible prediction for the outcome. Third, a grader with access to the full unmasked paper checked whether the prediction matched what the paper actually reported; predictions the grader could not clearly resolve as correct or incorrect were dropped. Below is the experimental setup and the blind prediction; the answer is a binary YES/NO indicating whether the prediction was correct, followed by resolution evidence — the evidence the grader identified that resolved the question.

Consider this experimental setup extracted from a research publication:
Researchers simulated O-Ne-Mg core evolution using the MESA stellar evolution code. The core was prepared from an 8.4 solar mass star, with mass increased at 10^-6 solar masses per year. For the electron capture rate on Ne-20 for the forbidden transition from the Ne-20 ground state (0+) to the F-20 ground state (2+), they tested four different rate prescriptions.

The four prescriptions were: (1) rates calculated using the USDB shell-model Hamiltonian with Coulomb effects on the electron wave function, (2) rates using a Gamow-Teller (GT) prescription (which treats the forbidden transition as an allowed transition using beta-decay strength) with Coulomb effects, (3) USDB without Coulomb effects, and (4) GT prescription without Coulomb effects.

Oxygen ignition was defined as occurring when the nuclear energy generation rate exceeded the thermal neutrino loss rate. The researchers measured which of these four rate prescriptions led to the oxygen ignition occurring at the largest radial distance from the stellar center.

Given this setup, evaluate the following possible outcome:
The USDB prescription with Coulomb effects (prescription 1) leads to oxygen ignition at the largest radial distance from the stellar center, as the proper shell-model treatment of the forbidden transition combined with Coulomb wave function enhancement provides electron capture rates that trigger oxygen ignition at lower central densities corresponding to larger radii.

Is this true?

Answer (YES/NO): NO